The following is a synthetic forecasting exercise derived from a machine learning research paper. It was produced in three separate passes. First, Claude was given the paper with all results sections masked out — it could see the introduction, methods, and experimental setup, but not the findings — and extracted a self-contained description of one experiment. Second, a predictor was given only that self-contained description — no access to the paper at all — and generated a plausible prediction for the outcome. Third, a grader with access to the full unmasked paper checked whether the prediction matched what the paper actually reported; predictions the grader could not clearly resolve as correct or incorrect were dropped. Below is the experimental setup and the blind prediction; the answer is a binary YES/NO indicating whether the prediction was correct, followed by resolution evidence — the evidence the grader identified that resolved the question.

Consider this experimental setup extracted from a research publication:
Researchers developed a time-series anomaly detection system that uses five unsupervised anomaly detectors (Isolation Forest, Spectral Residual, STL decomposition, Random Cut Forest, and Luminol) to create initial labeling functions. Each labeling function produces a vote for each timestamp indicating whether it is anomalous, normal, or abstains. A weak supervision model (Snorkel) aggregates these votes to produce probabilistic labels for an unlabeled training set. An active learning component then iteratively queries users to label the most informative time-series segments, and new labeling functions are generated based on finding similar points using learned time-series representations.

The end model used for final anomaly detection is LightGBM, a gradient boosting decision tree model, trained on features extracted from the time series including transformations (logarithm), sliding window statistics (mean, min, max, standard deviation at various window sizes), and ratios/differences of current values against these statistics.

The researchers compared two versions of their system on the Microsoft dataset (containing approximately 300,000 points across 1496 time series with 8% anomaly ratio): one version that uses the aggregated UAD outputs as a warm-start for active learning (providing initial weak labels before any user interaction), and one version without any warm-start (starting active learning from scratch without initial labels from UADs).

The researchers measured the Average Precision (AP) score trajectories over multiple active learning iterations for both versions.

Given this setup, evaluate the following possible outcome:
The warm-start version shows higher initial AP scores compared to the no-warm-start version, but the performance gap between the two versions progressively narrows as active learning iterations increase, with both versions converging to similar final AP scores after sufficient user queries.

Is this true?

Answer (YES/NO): NO